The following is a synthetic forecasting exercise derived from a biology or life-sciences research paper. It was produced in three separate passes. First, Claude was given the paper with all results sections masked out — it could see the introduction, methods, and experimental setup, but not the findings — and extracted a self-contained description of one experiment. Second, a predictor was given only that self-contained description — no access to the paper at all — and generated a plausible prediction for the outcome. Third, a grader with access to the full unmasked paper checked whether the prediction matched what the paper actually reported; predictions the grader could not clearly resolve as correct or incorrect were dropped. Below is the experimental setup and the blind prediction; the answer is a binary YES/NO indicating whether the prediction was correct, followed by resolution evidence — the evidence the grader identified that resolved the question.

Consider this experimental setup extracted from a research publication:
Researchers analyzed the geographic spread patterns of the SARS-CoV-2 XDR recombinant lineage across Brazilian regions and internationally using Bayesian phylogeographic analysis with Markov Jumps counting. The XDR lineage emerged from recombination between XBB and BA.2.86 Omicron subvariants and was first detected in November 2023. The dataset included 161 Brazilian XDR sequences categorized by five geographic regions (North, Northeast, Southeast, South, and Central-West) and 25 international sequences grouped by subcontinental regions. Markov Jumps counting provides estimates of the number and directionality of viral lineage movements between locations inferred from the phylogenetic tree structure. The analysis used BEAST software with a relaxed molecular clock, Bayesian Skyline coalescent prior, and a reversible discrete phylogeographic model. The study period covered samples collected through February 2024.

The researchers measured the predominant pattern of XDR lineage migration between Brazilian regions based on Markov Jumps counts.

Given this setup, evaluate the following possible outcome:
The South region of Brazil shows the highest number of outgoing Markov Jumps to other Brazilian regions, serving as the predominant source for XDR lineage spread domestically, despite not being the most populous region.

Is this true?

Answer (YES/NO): NO